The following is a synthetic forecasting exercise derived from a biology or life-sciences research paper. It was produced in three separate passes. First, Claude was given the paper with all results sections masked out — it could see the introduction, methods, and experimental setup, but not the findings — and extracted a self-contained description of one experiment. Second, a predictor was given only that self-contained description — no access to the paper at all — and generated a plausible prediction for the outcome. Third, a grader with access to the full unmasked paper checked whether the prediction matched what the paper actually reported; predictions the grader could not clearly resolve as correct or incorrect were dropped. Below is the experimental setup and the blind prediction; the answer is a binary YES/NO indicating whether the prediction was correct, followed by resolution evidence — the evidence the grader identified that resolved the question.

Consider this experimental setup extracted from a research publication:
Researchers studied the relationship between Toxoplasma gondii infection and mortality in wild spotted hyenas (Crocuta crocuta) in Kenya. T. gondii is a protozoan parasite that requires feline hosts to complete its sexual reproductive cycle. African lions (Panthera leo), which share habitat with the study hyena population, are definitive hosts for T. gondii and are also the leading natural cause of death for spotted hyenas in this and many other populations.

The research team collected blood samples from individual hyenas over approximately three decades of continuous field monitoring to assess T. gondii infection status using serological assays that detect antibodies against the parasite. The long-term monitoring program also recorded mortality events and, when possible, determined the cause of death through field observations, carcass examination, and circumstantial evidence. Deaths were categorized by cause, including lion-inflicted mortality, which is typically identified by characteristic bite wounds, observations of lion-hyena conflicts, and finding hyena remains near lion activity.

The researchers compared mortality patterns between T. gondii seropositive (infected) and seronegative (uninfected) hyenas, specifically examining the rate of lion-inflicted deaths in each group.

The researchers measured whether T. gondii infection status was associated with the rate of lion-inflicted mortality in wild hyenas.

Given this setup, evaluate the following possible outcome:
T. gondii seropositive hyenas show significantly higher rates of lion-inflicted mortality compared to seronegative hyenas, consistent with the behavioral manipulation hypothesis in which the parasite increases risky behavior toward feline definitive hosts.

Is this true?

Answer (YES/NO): NO